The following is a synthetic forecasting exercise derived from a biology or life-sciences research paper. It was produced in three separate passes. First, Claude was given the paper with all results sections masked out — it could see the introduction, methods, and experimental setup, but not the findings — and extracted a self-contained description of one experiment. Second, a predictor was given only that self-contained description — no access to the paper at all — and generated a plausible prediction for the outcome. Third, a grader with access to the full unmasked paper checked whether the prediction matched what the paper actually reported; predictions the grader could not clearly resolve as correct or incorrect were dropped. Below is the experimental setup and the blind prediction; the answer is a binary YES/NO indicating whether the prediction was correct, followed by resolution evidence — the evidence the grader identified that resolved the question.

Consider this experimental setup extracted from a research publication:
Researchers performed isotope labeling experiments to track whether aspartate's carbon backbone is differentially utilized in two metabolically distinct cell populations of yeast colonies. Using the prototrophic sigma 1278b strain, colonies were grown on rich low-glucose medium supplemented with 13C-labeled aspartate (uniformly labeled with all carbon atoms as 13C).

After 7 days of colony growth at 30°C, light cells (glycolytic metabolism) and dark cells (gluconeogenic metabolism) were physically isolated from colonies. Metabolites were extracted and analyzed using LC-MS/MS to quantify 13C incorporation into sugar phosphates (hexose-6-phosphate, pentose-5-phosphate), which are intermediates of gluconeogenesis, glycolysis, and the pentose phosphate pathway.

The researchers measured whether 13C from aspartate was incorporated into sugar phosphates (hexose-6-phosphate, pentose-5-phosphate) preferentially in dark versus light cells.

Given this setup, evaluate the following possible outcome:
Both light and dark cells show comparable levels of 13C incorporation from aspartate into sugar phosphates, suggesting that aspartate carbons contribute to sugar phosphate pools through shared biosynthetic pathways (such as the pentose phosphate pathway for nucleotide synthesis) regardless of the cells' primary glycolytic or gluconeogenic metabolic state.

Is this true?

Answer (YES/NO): NO